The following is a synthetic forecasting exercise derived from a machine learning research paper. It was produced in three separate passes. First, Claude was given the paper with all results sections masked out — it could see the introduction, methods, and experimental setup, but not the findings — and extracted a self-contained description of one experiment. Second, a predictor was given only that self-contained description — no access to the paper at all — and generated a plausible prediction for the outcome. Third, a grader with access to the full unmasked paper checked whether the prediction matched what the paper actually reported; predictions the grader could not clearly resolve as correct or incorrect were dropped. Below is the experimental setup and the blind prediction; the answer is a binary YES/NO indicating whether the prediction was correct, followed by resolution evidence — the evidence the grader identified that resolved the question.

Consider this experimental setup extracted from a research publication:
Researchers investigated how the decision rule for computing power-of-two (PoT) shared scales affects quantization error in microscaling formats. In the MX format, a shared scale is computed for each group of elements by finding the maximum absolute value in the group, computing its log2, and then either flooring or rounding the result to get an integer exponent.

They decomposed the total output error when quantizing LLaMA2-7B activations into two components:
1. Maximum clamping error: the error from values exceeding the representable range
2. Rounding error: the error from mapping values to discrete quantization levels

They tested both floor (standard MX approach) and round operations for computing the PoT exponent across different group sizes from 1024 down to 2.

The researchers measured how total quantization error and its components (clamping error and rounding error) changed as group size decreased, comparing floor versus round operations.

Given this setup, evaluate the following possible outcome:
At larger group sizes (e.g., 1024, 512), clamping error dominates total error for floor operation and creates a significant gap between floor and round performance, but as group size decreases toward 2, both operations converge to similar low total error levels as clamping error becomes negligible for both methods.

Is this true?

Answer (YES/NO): NO